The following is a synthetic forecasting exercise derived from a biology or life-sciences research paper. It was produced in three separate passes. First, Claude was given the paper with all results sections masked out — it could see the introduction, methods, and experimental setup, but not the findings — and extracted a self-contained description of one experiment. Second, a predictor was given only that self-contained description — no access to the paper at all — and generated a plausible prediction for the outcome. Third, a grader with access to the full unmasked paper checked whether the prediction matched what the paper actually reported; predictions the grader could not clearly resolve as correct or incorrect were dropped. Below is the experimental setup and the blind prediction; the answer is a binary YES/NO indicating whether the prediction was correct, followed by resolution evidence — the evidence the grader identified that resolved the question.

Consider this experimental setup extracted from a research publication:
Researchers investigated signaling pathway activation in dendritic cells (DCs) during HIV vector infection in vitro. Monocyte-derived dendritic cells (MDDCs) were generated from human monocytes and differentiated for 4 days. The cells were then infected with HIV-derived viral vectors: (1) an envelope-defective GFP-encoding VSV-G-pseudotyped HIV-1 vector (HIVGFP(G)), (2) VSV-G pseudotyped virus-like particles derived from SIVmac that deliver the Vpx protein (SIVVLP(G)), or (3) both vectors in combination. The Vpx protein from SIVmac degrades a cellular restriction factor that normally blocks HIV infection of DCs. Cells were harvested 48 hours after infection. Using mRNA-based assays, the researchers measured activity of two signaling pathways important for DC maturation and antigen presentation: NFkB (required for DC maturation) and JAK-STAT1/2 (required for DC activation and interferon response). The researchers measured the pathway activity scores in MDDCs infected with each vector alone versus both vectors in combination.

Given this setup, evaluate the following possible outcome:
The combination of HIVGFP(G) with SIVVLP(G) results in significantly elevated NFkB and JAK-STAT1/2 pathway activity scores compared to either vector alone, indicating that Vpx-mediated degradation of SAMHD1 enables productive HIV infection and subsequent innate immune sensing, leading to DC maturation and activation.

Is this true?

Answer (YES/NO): YES